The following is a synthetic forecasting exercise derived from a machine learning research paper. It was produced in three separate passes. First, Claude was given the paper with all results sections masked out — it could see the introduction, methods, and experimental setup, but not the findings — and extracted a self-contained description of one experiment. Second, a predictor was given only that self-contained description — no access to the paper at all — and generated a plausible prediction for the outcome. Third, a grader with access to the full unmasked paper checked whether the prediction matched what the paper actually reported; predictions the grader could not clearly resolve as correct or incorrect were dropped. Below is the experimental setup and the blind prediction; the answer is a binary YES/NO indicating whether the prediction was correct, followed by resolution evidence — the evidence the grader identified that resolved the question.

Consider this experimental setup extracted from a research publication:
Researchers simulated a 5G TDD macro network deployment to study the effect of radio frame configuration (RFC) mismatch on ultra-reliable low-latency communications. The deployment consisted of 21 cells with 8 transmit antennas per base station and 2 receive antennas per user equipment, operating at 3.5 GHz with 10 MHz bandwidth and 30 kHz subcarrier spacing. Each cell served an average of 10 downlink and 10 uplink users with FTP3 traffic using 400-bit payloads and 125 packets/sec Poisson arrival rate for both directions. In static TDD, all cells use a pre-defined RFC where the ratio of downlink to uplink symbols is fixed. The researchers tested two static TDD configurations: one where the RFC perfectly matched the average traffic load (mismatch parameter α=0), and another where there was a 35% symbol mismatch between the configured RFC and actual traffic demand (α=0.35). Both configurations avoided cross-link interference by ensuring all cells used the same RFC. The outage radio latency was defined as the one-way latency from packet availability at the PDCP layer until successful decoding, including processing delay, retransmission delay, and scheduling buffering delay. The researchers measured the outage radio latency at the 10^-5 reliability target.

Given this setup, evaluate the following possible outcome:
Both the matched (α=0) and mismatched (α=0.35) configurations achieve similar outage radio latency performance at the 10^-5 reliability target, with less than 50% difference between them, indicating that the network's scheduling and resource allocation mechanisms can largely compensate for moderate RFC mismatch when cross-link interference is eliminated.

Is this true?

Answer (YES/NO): YES